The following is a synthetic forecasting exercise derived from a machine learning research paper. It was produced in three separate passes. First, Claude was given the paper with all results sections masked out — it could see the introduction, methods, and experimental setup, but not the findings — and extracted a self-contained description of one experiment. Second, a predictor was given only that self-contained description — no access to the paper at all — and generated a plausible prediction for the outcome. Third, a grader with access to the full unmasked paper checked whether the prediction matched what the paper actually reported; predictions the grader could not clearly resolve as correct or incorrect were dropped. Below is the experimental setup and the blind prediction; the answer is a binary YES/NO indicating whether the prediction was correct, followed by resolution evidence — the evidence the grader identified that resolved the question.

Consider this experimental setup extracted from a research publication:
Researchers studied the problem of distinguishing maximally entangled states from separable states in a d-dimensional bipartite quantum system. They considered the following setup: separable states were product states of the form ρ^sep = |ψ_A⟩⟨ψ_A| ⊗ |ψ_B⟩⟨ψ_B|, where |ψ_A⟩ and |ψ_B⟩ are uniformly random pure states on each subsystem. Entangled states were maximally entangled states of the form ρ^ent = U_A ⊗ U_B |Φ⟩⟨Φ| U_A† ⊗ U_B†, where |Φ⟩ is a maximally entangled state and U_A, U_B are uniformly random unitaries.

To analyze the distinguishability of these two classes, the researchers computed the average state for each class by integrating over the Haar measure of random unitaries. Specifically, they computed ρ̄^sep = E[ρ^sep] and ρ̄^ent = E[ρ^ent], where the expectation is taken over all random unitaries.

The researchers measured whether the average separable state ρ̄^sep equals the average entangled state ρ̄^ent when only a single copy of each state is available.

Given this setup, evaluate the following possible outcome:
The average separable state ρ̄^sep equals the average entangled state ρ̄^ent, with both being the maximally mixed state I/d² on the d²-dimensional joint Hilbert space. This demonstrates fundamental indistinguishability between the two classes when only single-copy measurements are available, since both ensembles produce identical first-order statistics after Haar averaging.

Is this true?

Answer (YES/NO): YES